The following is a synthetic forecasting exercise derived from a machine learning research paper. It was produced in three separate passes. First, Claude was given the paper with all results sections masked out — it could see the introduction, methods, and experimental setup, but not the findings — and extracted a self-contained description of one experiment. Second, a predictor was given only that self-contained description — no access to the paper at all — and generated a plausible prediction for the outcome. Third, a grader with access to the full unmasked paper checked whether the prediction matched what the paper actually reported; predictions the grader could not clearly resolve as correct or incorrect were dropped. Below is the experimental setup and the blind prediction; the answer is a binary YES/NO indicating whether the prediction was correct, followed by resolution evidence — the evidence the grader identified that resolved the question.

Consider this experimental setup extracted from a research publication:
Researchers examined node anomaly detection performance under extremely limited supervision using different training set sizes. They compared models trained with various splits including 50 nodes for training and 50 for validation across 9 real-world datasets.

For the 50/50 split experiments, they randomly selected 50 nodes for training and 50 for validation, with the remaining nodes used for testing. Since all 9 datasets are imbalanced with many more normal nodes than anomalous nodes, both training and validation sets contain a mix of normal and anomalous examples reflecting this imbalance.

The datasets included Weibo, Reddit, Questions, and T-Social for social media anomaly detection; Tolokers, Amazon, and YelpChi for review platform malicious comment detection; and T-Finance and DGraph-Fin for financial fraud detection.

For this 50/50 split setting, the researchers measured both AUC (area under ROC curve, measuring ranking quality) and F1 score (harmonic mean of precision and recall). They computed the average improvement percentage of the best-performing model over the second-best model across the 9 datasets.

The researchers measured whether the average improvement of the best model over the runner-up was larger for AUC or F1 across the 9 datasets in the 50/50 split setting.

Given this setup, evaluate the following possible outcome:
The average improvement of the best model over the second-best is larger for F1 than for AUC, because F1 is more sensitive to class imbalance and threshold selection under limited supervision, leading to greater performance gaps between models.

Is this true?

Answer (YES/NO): NO